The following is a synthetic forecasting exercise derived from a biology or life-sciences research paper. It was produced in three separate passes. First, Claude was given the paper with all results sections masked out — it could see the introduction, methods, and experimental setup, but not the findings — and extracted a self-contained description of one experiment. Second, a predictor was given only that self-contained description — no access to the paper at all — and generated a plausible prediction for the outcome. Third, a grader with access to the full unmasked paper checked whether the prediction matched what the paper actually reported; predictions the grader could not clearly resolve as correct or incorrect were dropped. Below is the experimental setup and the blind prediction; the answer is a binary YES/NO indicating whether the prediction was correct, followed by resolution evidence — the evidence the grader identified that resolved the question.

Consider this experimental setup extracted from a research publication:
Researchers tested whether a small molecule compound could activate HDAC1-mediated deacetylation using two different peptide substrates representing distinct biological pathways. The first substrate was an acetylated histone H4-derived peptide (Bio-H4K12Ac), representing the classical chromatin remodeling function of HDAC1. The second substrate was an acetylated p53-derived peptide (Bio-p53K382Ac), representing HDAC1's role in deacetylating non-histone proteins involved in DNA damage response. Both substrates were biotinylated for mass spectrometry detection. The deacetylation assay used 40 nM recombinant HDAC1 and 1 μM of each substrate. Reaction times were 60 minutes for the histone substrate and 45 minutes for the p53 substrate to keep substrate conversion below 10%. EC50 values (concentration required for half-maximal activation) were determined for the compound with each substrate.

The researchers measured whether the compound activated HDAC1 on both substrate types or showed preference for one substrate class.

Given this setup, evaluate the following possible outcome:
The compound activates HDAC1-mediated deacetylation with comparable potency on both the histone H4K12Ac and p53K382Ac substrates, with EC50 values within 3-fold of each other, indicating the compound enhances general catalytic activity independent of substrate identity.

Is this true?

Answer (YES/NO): YES